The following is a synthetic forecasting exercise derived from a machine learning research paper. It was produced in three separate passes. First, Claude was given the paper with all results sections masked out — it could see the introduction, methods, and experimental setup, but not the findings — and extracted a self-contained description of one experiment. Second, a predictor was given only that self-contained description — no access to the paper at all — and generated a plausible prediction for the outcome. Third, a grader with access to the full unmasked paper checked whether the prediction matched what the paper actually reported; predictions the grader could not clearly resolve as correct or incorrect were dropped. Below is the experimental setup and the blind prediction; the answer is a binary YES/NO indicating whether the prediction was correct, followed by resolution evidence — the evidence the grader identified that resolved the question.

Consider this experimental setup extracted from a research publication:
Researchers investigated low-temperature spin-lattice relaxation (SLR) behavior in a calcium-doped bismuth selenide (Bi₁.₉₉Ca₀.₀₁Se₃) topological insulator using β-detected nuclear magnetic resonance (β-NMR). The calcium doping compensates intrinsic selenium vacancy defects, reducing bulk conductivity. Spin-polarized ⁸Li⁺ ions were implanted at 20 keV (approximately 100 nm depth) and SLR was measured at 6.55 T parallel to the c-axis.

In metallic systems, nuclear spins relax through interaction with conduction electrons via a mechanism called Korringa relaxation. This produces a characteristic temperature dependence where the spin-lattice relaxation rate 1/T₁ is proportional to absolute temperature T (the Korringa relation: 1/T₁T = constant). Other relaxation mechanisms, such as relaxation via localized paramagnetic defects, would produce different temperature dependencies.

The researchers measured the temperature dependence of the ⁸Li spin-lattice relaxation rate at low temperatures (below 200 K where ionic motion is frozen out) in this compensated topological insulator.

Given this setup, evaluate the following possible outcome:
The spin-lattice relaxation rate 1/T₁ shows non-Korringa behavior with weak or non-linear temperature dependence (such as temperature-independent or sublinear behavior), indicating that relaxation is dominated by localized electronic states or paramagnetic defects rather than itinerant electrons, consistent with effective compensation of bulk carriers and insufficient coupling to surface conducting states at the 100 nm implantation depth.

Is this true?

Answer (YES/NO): NO